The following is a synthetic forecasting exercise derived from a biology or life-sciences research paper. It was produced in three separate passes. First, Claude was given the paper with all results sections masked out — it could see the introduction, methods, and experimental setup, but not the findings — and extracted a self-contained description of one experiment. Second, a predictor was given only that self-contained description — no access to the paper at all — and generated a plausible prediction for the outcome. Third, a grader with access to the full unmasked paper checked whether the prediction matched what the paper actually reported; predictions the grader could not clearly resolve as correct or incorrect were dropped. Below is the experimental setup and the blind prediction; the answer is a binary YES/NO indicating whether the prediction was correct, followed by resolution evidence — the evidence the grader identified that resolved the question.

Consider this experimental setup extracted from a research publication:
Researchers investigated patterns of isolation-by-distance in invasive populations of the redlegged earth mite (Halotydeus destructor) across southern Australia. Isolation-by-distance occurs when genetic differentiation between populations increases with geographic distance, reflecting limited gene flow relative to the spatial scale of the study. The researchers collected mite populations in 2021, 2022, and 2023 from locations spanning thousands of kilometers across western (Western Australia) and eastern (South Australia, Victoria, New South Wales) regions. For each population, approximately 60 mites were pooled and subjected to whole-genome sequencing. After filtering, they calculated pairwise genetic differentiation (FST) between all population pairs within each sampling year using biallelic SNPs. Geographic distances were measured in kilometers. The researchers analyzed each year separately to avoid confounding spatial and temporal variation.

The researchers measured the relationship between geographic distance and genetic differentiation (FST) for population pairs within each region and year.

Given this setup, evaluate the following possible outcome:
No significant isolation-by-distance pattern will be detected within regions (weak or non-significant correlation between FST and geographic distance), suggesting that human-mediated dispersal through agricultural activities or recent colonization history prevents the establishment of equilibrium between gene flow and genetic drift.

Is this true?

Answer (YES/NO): NO